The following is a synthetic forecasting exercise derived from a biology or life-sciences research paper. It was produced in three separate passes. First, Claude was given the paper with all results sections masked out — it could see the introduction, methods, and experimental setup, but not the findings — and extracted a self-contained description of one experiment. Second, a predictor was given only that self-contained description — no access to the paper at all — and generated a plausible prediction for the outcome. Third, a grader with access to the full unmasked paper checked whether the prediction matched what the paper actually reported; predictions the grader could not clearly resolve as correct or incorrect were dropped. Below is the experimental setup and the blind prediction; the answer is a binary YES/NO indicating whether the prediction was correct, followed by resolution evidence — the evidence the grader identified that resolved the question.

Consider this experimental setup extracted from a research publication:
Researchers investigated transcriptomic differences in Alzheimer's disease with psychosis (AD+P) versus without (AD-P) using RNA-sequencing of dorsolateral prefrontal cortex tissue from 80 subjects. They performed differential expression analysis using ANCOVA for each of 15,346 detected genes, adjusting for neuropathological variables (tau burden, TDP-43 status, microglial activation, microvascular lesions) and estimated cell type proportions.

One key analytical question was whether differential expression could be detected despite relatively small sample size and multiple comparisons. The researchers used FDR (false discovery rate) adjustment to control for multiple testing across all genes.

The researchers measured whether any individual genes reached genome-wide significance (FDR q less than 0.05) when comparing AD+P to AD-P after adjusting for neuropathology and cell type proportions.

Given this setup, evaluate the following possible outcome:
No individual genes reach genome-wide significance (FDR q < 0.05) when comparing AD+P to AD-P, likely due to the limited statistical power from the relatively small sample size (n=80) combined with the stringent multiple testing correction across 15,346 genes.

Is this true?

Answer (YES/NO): YES